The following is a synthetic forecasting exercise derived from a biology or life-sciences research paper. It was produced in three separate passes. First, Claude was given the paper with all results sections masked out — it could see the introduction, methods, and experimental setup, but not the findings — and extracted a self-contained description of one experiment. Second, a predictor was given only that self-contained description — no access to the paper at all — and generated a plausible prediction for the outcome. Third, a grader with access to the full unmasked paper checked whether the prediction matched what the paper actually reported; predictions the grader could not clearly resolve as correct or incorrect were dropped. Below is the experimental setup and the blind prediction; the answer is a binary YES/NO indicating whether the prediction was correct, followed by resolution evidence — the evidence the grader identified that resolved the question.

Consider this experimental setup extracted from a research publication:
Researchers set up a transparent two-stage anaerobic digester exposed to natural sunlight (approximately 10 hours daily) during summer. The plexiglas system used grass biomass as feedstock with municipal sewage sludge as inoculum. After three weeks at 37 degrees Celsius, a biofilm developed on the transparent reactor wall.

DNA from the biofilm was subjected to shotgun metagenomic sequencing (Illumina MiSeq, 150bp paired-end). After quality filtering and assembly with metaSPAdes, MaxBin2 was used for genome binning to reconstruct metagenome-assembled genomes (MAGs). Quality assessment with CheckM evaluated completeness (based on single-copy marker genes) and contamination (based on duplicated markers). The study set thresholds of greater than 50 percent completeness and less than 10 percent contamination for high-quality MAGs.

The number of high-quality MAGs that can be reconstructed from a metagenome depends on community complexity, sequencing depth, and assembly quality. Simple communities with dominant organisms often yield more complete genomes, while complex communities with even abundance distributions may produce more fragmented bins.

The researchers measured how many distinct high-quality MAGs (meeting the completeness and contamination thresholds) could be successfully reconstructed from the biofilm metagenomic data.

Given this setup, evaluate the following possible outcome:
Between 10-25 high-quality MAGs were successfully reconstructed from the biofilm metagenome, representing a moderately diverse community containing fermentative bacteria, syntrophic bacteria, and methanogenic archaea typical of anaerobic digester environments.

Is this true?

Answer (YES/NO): NO